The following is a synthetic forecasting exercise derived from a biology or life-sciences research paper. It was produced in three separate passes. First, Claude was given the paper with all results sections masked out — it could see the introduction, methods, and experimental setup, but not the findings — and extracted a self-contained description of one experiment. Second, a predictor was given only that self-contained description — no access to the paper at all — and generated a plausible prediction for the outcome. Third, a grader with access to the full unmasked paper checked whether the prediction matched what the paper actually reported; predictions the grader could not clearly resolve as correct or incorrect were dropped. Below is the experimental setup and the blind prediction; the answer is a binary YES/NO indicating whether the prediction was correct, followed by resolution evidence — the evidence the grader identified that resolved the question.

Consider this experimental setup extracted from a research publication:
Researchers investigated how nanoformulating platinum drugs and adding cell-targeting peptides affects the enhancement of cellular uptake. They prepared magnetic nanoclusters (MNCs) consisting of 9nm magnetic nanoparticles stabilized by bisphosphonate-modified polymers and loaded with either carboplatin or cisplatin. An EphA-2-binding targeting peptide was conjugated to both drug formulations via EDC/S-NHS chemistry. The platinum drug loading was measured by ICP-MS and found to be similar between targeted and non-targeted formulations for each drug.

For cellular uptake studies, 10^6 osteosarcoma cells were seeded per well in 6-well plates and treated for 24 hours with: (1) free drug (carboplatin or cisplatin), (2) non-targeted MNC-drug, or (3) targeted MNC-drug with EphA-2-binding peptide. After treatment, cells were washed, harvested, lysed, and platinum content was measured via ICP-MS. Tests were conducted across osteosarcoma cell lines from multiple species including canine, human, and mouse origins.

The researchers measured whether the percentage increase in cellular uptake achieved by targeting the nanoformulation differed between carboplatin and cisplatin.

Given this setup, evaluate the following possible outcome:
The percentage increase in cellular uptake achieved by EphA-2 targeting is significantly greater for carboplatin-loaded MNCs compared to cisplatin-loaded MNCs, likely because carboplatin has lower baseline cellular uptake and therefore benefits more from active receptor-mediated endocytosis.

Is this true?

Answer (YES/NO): YES